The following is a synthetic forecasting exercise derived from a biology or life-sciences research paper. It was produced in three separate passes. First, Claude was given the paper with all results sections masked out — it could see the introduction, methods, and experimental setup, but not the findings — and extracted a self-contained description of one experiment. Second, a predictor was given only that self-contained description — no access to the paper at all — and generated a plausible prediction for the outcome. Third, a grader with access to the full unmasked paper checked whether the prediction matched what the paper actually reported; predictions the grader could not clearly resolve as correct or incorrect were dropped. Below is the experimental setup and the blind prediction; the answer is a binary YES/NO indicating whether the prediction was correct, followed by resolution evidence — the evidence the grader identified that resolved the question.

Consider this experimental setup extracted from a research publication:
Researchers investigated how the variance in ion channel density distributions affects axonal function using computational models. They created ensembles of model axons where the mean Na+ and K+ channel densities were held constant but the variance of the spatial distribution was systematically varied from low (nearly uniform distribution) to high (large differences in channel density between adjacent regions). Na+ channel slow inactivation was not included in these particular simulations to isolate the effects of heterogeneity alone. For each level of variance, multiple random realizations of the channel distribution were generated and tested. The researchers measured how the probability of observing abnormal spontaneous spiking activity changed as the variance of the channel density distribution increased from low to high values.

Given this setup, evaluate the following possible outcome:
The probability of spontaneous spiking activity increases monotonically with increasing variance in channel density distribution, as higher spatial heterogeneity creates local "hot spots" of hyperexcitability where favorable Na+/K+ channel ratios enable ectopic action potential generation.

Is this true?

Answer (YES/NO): YES